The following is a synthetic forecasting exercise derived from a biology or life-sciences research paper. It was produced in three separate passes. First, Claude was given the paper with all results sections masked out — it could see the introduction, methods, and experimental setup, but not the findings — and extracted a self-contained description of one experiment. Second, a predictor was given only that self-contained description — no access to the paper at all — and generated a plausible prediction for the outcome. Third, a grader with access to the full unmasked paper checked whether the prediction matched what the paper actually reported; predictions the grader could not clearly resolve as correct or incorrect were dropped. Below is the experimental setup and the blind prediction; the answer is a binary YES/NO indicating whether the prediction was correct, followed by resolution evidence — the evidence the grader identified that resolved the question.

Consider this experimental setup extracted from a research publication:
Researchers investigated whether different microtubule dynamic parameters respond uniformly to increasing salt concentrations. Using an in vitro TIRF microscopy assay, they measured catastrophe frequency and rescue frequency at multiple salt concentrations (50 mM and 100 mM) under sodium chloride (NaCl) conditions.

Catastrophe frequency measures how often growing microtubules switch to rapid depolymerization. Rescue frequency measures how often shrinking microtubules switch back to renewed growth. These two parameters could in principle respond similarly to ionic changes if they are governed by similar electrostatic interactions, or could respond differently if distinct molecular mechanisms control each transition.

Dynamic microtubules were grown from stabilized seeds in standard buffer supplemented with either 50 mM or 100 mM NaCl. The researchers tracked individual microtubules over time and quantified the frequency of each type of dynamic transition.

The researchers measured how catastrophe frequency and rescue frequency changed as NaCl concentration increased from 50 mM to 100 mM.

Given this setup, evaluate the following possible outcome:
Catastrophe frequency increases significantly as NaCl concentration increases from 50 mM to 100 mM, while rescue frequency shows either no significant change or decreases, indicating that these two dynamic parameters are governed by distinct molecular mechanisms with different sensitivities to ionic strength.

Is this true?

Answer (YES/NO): YES